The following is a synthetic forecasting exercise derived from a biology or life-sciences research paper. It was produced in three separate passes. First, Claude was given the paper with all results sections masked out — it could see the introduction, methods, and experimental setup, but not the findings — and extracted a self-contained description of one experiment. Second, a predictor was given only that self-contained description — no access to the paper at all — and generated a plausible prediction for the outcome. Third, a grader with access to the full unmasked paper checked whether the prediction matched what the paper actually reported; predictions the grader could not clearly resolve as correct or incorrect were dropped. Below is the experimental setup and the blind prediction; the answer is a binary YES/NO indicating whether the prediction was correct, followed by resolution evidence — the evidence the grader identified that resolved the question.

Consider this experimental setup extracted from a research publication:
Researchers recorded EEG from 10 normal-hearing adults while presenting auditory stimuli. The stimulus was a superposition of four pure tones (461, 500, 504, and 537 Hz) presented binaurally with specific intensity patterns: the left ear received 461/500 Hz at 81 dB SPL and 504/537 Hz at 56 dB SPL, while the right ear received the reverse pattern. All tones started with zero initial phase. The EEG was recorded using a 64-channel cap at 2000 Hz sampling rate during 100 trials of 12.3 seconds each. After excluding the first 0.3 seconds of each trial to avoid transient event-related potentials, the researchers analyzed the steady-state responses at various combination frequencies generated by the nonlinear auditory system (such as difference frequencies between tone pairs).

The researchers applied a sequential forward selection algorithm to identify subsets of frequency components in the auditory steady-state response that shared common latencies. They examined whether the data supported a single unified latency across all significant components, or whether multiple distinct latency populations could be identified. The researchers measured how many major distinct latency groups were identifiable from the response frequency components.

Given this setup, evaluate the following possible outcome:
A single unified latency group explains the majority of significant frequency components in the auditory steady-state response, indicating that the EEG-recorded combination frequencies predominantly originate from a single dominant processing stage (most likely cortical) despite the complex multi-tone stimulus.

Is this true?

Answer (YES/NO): NO